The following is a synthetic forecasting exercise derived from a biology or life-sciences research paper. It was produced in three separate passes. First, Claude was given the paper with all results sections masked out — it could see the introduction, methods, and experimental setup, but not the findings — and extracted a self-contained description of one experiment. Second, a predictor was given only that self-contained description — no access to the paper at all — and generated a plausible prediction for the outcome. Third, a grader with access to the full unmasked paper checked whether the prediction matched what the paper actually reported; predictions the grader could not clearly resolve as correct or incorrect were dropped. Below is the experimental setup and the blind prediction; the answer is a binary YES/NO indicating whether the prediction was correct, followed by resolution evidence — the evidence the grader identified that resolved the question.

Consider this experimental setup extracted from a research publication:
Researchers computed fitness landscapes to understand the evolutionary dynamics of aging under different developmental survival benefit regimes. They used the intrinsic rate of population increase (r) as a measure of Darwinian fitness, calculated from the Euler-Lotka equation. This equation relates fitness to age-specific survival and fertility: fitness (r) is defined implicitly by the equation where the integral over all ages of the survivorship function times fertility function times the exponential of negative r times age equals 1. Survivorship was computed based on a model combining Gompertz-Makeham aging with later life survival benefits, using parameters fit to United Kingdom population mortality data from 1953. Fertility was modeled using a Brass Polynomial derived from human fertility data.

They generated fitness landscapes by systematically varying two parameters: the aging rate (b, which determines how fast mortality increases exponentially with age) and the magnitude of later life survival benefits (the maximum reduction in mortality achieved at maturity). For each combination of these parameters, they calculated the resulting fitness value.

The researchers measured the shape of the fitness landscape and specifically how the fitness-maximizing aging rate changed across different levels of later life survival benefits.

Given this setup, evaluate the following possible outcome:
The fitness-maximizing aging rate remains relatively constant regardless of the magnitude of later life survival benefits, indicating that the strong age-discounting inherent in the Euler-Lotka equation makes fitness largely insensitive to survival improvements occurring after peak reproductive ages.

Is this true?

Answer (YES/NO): NO